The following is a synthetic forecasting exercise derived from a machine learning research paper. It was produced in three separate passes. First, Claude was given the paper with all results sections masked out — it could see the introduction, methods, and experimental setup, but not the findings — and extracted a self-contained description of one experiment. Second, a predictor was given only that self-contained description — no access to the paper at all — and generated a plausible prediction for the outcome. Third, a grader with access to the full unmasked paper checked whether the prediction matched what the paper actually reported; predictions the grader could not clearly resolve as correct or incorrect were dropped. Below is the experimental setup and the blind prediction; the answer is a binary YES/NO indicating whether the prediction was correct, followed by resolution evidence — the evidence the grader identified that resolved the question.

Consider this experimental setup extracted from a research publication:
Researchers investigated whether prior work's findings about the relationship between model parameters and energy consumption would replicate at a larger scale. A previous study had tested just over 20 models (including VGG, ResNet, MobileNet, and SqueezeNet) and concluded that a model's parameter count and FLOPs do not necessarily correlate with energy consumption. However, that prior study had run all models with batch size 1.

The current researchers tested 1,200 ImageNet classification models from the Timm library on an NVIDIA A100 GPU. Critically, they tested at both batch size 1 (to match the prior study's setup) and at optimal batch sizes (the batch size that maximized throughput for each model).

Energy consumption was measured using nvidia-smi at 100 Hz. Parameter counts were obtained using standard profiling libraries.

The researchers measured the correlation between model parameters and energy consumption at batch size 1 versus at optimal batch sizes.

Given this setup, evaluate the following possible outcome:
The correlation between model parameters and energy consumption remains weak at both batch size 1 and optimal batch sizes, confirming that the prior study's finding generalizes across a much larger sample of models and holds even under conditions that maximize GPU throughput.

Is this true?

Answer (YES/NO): NO